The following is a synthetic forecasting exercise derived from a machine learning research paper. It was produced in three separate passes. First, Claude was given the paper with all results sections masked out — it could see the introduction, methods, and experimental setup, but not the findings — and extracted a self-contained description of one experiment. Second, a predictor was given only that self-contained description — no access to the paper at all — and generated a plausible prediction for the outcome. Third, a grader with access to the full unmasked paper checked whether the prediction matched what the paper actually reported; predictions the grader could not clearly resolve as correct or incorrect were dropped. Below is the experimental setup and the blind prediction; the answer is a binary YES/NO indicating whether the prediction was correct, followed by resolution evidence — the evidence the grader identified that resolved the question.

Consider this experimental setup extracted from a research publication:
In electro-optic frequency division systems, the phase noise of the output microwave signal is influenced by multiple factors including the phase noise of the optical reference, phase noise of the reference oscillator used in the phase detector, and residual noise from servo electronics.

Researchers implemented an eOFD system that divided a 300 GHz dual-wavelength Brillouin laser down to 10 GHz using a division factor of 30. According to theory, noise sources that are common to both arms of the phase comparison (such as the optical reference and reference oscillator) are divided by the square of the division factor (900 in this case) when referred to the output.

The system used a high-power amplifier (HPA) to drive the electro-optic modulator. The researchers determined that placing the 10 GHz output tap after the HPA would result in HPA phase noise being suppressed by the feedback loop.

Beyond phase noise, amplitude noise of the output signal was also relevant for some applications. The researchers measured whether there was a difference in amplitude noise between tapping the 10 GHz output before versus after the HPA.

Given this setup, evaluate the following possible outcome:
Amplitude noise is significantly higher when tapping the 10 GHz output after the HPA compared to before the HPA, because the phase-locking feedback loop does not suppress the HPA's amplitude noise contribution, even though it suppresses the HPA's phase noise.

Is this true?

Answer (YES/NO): YES